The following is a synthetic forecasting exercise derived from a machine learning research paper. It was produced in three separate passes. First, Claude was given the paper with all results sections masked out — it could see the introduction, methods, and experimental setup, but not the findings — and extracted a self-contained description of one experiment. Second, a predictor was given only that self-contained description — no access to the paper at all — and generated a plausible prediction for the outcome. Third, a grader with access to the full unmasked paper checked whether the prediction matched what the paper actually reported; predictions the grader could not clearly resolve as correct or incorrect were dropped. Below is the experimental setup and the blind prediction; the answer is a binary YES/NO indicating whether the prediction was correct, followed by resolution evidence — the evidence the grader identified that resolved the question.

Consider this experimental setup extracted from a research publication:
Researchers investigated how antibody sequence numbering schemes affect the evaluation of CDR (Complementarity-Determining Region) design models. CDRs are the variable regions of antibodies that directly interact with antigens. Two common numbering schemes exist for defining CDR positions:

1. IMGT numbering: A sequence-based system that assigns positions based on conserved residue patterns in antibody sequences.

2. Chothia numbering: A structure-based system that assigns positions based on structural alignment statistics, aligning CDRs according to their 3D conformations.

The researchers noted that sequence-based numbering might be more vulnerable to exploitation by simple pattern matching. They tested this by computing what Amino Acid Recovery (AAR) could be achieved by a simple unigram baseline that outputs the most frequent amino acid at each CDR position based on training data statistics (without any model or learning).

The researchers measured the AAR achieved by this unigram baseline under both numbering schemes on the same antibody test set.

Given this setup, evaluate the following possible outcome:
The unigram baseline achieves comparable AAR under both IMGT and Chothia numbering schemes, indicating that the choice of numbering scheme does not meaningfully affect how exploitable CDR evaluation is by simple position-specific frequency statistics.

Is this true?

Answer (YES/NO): NO